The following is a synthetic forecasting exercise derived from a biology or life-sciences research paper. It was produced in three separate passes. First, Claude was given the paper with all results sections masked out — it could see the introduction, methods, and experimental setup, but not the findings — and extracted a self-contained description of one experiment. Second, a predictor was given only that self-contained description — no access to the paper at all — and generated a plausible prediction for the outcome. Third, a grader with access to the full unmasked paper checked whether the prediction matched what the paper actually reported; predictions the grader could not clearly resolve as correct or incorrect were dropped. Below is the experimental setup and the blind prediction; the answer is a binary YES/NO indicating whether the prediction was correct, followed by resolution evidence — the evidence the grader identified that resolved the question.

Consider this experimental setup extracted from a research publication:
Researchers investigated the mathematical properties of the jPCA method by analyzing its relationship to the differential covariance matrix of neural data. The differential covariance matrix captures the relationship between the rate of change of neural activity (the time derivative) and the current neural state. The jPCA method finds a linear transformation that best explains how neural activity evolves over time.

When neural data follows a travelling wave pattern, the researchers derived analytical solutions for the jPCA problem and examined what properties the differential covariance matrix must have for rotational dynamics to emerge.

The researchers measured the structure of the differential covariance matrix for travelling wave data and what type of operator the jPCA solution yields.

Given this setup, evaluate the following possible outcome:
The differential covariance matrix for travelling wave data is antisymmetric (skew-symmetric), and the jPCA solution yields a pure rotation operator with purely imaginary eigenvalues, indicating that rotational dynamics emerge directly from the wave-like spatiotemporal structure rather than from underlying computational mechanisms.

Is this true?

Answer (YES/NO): YES